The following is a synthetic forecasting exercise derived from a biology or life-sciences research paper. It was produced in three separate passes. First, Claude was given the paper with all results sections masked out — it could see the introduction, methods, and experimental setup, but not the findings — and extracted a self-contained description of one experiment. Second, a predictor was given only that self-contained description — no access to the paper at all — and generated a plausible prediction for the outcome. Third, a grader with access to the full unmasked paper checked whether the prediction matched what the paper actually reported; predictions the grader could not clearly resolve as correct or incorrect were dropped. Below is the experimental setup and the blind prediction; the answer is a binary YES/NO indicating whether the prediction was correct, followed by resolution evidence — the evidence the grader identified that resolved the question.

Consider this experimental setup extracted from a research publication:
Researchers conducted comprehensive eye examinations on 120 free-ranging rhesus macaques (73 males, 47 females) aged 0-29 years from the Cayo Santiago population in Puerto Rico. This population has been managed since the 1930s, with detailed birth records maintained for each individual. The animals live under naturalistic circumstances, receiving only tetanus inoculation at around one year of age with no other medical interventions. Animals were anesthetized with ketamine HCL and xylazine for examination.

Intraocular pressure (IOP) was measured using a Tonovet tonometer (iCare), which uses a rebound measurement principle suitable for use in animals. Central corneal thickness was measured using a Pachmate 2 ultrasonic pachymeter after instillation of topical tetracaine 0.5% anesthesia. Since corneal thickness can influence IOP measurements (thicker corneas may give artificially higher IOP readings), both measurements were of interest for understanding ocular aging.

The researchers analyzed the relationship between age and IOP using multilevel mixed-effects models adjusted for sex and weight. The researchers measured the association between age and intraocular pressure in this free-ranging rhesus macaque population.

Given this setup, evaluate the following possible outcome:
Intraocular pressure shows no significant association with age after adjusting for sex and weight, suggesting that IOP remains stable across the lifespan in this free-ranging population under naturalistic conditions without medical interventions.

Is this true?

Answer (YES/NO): YES